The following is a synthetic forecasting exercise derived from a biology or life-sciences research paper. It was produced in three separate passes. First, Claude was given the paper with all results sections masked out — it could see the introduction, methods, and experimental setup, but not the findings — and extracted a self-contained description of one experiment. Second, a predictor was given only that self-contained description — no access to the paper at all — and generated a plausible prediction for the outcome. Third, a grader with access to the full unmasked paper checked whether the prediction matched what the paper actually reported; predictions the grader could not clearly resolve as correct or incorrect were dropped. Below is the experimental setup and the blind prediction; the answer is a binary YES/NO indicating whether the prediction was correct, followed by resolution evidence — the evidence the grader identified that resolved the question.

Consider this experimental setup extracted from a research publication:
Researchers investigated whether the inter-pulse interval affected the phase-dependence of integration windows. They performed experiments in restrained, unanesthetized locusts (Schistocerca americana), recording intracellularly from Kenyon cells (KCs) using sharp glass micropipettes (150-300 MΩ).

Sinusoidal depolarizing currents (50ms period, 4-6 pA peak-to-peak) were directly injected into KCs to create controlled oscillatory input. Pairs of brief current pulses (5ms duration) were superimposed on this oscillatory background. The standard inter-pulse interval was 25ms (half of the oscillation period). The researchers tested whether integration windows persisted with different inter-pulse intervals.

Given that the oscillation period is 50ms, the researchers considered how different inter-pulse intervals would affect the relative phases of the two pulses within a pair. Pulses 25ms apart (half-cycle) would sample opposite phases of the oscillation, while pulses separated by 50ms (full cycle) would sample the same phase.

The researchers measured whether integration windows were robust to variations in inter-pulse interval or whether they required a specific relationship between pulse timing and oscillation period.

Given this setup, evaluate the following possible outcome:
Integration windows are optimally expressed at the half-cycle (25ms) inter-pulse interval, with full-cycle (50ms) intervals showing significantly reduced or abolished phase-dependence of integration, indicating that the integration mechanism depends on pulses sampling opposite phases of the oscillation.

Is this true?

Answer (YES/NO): NO